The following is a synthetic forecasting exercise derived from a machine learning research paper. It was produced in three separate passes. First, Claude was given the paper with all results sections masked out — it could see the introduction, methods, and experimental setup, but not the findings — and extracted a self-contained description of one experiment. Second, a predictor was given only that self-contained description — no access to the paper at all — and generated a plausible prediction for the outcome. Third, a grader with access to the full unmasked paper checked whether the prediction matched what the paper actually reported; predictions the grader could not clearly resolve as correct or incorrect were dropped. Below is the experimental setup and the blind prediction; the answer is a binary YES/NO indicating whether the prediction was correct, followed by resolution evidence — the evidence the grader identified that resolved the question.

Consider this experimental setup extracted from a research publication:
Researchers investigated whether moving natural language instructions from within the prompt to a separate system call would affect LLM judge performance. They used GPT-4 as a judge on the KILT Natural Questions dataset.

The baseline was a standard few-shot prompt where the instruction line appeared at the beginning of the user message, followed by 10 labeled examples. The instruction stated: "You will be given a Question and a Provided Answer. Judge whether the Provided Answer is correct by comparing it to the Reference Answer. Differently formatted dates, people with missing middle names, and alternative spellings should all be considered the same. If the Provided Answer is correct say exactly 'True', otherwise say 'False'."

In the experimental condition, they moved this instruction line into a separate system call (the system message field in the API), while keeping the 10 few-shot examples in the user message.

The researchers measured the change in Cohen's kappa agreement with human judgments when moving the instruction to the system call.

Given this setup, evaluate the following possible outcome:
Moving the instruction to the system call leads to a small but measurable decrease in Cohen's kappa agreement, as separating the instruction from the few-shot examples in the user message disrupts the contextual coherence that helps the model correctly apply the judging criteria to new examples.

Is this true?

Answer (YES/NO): NO